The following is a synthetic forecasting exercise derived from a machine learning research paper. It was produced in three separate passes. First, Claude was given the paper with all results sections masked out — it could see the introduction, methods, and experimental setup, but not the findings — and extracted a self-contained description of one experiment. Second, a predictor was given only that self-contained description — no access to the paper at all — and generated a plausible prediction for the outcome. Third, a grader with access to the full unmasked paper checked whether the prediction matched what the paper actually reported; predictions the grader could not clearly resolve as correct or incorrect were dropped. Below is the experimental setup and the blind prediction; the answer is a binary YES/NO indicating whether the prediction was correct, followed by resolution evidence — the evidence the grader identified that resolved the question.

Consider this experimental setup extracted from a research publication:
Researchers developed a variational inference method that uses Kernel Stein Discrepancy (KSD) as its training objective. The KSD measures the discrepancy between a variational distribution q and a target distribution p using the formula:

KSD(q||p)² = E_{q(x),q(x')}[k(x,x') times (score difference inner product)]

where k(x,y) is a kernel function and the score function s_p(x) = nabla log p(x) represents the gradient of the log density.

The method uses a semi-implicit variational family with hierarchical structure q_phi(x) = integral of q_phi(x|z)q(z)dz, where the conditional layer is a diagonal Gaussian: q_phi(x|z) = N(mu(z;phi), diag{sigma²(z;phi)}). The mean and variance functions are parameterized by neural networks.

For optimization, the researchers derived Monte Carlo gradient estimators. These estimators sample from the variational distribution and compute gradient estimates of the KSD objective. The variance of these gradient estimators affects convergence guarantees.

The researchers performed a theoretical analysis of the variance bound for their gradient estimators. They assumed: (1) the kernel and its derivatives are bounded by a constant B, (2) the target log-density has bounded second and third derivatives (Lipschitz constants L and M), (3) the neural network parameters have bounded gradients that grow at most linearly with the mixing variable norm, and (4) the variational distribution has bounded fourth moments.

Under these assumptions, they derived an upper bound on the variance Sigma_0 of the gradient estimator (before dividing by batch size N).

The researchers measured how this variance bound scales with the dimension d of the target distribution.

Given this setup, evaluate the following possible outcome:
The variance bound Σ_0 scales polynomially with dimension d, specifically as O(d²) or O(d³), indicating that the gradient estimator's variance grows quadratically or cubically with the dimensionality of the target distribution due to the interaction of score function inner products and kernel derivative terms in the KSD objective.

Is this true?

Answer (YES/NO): YES